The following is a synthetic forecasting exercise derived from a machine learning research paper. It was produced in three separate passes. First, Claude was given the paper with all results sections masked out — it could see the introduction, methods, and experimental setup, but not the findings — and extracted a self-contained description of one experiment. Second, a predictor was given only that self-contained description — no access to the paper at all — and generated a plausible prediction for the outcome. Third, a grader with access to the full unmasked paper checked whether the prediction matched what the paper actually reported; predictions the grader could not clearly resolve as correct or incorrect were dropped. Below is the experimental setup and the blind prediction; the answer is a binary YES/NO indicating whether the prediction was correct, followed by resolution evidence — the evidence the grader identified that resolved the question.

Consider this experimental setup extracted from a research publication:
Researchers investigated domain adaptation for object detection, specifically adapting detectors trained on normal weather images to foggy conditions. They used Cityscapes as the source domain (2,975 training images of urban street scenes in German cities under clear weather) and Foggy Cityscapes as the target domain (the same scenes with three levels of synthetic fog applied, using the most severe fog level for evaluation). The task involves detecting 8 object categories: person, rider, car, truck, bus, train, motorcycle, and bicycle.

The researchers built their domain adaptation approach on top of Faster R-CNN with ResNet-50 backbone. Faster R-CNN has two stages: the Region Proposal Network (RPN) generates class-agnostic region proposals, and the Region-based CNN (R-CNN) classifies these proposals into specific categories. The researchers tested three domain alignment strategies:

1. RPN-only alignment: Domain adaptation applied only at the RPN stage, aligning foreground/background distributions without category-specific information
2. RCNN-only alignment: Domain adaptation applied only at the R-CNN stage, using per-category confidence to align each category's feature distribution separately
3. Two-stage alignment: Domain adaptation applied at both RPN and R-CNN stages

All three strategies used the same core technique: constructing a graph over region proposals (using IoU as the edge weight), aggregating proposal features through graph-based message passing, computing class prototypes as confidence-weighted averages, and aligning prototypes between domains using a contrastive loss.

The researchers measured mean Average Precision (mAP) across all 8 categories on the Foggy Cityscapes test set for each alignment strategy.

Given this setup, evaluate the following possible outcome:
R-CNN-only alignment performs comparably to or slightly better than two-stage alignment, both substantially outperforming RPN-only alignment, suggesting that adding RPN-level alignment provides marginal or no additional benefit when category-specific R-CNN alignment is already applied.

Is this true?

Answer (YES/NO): NO